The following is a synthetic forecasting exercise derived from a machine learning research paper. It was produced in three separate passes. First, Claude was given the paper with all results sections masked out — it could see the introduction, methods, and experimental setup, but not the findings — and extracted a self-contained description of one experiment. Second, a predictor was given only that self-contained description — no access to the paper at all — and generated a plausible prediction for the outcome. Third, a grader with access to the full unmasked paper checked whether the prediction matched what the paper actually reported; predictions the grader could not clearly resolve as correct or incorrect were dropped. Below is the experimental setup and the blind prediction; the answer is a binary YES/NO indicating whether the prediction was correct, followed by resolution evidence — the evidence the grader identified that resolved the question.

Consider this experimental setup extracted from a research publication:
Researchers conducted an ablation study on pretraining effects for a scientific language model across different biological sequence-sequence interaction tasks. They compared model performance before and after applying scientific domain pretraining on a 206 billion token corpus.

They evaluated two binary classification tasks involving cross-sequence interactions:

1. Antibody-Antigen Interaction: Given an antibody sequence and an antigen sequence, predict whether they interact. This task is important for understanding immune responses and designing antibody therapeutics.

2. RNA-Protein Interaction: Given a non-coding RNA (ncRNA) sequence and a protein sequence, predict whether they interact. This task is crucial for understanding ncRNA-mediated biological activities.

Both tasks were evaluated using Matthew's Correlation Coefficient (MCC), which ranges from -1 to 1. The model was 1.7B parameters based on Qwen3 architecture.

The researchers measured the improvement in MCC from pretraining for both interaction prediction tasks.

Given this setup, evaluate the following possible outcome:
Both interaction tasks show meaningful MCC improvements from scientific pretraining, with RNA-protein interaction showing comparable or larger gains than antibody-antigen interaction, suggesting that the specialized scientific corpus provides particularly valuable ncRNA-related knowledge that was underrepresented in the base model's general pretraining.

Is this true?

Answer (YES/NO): YES